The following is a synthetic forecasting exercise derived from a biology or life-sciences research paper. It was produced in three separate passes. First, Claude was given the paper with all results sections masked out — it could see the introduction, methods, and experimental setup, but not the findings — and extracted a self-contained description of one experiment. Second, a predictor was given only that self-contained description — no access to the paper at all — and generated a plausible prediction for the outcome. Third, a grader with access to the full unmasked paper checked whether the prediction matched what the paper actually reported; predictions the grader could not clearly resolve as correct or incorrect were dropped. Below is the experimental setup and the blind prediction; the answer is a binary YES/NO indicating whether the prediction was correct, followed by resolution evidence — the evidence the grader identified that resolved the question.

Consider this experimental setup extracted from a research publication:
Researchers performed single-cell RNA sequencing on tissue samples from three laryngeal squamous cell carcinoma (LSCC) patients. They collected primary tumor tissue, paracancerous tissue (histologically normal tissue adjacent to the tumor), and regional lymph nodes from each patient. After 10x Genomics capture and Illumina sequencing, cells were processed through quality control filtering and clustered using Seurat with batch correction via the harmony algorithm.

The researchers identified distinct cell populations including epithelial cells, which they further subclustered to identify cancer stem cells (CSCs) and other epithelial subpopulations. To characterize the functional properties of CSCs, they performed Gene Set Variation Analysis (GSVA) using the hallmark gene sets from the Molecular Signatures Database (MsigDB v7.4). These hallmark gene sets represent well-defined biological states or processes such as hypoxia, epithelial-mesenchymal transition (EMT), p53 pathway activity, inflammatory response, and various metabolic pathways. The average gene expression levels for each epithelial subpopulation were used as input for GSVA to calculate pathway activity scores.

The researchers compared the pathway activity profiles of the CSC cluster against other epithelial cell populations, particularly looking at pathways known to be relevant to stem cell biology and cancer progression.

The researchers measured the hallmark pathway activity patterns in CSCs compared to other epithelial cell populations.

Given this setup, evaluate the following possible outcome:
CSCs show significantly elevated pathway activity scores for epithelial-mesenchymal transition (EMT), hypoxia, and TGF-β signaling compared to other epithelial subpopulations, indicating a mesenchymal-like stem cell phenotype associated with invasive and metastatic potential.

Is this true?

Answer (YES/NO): NO